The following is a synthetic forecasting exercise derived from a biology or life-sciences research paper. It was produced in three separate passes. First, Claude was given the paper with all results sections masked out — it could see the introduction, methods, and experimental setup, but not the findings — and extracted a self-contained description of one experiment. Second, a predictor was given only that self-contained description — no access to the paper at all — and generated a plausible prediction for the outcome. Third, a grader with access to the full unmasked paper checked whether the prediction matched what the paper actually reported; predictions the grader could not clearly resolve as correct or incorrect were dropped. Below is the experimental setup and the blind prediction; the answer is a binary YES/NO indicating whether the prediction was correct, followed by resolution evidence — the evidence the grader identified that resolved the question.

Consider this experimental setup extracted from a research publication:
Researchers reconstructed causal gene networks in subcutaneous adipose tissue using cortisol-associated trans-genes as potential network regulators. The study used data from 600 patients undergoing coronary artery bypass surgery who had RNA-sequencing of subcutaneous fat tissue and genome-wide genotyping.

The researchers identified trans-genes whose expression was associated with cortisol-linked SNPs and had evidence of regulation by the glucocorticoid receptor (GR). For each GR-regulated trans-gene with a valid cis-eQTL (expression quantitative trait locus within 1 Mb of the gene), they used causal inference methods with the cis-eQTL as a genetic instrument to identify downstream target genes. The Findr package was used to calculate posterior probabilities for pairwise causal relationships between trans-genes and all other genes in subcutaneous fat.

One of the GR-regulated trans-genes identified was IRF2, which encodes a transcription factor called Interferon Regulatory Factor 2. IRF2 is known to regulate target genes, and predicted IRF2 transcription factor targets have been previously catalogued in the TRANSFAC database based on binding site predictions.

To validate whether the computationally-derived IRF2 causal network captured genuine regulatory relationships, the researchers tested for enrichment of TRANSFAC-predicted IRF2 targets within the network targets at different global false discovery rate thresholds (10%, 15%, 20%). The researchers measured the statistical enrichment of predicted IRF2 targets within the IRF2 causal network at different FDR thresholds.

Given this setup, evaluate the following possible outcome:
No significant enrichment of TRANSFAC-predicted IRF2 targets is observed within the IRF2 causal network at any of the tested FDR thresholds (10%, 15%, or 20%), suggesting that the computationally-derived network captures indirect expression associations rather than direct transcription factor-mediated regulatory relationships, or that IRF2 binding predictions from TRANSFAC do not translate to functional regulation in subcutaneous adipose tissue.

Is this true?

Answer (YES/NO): NO